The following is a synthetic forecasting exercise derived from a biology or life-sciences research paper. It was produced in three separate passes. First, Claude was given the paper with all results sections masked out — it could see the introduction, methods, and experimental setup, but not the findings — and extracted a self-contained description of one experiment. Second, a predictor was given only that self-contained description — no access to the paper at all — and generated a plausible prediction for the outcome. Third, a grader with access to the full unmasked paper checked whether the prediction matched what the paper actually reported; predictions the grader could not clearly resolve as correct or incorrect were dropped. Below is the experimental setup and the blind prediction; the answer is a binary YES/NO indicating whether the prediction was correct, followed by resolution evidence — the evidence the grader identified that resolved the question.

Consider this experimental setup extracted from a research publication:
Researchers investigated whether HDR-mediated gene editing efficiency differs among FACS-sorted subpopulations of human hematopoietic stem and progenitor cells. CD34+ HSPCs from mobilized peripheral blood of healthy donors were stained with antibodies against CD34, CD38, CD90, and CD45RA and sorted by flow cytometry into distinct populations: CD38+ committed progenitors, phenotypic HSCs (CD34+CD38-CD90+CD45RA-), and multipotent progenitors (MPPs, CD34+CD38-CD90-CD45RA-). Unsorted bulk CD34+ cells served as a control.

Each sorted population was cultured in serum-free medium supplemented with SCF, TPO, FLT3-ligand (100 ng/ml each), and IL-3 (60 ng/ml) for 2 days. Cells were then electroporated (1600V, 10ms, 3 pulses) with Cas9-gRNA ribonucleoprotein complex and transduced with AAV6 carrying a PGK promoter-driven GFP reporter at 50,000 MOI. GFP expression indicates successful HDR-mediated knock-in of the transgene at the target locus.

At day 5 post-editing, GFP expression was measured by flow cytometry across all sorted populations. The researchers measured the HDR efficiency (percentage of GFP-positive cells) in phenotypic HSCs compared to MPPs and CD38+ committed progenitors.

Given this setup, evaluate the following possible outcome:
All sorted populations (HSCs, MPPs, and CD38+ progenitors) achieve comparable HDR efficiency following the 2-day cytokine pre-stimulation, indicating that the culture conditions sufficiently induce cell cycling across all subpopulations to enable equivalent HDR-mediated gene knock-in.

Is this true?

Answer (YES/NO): YES